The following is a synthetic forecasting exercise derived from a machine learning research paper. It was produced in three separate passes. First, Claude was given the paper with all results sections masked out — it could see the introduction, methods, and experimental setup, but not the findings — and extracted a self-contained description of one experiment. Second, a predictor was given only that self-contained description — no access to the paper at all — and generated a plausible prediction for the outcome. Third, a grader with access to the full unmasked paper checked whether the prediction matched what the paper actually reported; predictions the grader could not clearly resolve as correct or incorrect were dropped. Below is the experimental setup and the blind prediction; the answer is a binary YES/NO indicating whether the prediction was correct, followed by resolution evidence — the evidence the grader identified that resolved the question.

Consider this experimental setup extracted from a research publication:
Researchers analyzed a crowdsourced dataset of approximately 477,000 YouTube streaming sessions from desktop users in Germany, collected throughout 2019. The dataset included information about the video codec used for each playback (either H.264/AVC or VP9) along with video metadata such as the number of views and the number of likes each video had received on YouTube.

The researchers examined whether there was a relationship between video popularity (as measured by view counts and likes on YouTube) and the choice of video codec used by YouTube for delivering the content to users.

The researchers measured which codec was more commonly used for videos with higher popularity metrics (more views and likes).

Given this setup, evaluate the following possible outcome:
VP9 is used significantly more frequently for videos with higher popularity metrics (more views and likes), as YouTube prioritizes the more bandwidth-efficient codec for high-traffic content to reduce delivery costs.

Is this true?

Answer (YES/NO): YES